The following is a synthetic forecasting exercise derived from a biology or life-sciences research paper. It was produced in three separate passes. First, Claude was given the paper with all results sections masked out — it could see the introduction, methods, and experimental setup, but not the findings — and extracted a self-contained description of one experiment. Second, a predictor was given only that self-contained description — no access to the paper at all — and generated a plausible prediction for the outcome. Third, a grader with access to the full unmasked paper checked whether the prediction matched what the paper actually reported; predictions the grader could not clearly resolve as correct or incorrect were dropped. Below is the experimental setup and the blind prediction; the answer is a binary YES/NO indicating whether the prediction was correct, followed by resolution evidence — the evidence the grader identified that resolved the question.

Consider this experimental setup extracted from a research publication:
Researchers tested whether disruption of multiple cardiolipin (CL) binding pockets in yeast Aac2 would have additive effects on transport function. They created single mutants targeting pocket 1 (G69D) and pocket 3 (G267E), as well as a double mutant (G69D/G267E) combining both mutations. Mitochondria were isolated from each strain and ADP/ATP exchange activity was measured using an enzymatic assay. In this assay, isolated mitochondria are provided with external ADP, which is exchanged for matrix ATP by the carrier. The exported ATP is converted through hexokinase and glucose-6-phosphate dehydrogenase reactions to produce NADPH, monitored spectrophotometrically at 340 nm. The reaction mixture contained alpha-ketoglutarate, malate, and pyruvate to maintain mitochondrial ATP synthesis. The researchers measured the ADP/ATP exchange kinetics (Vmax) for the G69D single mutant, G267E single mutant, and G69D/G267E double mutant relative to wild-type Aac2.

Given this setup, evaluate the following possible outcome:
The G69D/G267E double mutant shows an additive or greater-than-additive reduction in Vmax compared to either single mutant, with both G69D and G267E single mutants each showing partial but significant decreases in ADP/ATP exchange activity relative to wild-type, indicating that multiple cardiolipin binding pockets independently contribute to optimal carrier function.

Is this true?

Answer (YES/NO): NO